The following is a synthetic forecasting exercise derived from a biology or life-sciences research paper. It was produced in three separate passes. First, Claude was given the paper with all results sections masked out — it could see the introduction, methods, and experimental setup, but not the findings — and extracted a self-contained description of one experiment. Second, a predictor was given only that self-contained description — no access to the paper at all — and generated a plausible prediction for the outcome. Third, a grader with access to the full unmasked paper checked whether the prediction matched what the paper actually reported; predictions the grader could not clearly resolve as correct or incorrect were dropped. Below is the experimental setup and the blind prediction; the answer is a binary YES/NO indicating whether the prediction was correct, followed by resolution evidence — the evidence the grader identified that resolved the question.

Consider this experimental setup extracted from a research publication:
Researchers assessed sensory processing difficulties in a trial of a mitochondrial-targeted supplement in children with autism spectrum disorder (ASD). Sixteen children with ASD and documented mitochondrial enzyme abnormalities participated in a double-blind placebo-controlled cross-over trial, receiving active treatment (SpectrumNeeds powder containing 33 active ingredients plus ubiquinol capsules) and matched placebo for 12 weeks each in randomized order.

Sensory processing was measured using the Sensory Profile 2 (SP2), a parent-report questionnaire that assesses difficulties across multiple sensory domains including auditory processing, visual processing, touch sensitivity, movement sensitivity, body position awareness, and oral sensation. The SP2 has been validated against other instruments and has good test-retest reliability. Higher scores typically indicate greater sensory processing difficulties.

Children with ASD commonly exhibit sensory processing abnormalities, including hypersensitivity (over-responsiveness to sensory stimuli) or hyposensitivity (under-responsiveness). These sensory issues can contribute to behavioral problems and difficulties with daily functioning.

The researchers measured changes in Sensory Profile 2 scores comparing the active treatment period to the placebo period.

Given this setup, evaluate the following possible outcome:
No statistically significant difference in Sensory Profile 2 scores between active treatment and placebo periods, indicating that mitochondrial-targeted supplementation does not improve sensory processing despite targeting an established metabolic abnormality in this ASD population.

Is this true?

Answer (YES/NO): NO